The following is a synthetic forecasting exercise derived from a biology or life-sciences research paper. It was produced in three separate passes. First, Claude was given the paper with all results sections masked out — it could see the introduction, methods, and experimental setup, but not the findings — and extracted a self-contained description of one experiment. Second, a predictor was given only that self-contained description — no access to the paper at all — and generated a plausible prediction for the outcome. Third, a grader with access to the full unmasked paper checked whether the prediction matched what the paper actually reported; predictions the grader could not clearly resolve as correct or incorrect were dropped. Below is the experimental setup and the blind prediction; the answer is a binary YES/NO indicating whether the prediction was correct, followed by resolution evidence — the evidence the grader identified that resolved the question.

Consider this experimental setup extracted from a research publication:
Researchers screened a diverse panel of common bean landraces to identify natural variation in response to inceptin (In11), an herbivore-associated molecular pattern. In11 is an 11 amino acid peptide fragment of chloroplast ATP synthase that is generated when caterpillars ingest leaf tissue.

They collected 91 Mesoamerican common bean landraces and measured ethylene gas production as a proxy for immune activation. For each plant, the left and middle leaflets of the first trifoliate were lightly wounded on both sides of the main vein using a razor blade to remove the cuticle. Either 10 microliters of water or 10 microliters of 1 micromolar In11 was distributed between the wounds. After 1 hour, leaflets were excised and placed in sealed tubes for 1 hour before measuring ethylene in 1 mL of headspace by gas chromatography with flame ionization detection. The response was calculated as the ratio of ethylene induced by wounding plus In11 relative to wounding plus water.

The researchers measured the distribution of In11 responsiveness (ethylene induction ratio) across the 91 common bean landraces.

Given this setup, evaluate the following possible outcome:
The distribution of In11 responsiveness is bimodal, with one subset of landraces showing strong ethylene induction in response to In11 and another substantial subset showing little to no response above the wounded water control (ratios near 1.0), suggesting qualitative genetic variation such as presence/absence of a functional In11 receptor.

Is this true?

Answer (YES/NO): NO